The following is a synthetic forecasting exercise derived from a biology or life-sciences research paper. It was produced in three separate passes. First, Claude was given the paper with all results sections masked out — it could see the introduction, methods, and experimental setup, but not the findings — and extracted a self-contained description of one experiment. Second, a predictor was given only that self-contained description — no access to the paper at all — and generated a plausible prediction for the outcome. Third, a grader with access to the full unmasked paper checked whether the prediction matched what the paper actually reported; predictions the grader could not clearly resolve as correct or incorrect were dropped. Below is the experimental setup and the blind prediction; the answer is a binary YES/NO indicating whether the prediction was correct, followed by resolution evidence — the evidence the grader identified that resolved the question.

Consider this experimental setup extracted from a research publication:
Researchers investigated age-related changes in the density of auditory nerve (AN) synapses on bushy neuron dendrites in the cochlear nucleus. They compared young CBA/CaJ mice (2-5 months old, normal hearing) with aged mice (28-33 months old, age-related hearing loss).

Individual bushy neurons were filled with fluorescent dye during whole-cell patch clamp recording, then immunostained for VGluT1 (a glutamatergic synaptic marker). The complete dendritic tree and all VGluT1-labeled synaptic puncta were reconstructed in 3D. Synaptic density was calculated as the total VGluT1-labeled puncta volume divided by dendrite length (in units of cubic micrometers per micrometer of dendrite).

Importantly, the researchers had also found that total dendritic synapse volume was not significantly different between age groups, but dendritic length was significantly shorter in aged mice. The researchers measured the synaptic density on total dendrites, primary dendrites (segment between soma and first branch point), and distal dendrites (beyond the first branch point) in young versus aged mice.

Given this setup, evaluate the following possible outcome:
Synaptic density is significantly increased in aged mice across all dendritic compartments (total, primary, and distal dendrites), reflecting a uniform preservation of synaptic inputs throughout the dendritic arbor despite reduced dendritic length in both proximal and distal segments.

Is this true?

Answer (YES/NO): NO